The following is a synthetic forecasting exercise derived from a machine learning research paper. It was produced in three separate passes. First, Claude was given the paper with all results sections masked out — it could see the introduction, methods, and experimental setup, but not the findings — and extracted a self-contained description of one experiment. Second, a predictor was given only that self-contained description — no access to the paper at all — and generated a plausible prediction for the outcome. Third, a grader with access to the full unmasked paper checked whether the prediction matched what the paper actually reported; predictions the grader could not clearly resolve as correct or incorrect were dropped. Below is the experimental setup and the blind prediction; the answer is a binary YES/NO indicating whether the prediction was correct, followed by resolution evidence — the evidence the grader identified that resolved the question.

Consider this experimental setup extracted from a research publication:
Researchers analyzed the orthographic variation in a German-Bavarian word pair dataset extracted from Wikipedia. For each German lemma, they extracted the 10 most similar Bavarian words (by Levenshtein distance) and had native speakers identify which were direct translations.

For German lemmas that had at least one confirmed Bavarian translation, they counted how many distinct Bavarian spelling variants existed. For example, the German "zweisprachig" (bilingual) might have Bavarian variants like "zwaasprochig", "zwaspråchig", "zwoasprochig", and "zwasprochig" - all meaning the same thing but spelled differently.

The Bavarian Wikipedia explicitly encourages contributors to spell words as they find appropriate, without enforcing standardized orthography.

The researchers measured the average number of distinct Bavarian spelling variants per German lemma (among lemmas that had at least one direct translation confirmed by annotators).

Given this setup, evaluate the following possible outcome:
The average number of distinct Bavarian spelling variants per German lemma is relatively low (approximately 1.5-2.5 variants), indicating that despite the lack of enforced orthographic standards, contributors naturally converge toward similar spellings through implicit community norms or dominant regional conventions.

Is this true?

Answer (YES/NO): NO